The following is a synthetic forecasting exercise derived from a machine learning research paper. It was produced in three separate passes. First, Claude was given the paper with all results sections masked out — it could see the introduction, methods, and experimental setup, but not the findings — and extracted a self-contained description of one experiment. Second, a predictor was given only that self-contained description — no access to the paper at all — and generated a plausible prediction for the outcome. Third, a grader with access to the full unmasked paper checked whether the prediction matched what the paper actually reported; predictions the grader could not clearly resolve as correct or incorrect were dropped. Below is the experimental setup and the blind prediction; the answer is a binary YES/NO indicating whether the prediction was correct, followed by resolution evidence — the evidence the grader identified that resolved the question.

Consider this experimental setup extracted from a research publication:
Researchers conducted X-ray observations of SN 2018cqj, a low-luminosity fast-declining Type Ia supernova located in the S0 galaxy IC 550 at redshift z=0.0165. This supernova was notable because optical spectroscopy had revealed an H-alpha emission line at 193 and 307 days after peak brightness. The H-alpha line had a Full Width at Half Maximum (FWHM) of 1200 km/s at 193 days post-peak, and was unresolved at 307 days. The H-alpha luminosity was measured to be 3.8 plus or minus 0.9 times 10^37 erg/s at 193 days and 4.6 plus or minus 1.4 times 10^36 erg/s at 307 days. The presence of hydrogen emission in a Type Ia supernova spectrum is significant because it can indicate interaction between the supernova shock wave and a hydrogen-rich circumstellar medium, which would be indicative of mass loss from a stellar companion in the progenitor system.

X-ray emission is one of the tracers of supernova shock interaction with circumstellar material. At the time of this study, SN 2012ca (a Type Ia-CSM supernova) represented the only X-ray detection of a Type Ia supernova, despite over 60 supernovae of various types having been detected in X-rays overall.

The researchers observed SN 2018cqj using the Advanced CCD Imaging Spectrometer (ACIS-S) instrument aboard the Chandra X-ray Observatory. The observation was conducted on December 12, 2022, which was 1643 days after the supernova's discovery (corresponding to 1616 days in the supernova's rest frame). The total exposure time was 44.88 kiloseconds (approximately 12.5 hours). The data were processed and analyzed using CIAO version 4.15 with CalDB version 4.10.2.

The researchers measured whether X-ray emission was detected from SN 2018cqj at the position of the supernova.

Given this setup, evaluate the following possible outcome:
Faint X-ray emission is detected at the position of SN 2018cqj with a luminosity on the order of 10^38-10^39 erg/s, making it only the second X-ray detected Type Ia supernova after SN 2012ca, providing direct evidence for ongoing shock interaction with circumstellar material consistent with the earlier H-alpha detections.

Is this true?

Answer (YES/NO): NO